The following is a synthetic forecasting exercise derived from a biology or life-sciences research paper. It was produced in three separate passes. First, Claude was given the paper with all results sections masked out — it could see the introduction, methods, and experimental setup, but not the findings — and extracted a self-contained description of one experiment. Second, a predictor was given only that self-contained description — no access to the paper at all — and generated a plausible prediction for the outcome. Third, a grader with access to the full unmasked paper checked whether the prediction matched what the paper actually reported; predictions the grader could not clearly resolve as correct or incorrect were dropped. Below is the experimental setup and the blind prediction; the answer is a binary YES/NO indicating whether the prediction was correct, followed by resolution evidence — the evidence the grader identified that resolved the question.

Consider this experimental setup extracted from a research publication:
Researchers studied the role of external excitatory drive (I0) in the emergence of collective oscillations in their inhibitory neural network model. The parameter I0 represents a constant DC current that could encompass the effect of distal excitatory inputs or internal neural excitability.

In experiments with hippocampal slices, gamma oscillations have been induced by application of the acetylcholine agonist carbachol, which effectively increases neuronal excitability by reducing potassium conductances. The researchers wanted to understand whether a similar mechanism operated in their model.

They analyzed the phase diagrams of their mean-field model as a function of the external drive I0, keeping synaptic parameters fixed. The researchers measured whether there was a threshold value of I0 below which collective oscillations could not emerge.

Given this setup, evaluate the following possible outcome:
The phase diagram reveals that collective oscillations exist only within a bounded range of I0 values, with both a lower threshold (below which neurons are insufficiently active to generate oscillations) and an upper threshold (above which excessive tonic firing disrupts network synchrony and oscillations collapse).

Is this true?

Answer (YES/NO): NO